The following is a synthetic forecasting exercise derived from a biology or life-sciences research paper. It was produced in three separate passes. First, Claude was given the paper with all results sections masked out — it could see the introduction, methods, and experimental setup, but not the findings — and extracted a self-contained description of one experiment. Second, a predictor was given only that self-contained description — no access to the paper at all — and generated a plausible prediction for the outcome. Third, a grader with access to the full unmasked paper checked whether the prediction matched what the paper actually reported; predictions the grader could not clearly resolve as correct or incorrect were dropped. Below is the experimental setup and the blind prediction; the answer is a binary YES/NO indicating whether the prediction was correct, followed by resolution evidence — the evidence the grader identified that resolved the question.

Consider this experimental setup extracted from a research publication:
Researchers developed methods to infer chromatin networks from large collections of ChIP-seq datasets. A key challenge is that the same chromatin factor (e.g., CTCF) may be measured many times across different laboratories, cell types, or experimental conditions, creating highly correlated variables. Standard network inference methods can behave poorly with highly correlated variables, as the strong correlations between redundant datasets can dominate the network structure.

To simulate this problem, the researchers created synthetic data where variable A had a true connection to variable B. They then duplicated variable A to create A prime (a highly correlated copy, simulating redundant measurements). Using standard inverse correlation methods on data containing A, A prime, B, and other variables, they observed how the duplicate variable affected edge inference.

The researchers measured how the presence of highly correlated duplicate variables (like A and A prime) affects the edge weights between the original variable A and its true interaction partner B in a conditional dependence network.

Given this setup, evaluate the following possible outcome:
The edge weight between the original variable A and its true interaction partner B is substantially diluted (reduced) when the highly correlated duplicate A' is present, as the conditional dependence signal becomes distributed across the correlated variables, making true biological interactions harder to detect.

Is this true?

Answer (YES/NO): YES